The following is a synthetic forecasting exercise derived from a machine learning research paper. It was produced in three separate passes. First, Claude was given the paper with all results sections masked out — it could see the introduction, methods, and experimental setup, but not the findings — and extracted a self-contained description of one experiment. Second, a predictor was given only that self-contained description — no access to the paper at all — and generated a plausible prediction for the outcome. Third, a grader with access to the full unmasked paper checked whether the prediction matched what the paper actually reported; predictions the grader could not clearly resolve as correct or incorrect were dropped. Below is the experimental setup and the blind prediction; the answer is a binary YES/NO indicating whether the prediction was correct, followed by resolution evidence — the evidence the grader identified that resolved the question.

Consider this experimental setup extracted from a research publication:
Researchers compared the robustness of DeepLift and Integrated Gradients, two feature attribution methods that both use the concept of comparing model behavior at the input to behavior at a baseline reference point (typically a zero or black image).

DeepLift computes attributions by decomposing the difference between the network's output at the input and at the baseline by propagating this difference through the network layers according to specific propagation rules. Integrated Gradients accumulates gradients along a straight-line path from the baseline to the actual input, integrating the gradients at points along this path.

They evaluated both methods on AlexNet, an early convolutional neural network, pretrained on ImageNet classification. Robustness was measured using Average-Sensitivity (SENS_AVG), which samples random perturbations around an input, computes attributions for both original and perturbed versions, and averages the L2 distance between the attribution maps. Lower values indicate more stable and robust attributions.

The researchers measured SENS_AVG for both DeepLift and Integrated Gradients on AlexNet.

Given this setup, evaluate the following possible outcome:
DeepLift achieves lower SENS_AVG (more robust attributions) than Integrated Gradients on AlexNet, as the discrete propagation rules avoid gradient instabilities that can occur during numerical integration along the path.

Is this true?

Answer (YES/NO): NO